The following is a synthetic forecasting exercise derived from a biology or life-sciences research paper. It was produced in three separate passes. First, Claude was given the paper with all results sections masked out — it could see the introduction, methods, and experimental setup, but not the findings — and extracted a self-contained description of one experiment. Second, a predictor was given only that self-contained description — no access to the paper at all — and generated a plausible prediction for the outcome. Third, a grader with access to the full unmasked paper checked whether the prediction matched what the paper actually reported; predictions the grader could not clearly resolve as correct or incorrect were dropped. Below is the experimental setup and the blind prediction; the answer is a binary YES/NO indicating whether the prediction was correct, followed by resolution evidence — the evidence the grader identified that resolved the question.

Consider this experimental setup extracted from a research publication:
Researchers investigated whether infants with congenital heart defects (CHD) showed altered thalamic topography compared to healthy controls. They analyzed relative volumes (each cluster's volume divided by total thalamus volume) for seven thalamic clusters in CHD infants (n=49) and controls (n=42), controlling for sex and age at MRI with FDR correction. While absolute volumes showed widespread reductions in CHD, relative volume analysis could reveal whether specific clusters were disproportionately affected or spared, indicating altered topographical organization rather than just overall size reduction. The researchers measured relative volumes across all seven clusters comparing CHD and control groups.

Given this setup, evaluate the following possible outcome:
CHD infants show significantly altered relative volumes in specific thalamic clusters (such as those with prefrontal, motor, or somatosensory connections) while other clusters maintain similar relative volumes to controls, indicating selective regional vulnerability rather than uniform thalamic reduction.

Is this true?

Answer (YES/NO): YES